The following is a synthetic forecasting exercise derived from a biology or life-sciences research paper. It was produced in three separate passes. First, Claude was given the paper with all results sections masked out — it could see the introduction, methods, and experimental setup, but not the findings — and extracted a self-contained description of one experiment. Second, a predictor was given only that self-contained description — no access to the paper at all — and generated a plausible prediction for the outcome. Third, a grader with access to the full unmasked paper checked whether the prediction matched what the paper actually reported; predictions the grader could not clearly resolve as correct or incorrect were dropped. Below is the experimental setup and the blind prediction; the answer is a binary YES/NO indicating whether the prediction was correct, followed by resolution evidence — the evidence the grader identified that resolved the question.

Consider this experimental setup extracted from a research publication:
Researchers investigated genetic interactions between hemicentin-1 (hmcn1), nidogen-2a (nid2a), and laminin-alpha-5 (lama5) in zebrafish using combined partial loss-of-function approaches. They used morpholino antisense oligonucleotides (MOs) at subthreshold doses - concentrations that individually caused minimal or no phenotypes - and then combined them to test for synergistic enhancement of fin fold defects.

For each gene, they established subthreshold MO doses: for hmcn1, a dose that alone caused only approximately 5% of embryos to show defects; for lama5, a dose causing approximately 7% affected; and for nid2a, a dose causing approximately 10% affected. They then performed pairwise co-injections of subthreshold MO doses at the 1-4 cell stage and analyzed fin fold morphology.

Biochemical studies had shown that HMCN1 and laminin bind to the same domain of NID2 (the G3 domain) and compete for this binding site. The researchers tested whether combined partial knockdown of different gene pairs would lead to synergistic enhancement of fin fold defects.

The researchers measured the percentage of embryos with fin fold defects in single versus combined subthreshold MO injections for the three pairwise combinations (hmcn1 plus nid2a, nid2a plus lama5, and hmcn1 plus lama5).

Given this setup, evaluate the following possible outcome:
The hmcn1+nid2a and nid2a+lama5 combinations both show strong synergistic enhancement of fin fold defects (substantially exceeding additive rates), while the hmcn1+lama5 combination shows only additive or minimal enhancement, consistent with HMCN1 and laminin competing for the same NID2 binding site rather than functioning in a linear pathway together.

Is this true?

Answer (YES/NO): YES